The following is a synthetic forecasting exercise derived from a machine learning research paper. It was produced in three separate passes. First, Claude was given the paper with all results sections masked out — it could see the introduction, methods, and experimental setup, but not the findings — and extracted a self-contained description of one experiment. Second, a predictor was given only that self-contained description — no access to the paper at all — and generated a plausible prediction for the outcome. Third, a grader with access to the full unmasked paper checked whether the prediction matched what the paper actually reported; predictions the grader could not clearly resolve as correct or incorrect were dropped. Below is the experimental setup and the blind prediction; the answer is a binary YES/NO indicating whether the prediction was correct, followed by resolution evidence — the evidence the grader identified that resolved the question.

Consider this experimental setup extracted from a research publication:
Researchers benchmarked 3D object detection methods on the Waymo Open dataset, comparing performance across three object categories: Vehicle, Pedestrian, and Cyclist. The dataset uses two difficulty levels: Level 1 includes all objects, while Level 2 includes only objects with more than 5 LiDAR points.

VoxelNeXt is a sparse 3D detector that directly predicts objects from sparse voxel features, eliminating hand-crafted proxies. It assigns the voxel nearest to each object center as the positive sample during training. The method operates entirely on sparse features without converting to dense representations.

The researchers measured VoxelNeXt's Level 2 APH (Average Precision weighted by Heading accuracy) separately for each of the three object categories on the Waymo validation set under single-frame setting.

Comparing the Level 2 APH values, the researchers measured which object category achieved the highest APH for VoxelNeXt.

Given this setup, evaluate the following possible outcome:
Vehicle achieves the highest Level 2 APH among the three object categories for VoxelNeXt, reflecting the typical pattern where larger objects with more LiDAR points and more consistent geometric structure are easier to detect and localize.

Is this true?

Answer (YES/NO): NO